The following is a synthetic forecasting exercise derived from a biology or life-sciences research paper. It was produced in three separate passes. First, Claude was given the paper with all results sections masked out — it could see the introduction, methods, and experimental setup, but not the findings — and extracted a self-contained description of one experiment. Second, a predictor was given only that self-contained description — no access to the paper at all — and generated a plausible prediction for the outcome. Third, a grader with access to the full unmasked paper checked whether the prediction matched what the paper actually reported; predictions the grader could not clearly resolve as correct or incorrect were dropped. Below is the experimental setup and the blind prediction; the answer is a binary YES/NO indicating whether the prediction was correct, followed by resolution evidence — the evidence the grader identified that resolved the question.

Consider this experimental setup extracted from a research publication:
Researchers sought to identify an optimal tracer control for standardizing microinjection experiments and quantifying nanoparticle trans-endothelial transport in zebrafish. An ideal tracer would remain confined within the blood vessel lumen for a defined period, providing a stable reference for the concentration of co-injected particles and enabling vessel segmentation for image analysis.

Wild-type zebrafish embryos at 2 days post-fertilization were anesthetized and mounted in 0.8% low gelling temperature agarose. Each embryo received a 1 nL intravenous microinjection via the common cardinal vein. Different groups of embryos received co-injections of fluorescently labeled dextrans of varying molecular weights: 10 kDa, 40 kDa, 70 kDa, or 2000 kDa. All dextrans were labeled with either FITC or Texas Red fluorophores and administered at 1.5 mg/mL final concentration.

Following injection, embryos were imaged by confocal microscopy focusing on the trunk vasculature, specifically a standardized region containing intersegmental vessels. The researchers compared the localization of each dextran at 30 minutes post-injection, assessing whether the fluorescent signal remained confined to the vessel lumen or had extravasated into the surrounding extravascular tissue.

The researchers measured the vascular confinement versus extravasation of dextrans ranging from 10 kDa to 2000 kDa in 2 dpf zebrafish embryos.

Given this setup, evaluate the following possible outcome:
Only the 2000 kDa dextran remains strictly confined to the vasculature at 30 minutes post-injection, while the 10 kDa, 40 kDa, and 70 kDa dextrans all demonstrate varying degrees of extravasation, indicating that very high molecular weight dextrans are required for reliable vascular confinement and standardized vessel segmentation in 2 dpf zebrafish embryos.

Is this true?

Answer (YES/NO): YES